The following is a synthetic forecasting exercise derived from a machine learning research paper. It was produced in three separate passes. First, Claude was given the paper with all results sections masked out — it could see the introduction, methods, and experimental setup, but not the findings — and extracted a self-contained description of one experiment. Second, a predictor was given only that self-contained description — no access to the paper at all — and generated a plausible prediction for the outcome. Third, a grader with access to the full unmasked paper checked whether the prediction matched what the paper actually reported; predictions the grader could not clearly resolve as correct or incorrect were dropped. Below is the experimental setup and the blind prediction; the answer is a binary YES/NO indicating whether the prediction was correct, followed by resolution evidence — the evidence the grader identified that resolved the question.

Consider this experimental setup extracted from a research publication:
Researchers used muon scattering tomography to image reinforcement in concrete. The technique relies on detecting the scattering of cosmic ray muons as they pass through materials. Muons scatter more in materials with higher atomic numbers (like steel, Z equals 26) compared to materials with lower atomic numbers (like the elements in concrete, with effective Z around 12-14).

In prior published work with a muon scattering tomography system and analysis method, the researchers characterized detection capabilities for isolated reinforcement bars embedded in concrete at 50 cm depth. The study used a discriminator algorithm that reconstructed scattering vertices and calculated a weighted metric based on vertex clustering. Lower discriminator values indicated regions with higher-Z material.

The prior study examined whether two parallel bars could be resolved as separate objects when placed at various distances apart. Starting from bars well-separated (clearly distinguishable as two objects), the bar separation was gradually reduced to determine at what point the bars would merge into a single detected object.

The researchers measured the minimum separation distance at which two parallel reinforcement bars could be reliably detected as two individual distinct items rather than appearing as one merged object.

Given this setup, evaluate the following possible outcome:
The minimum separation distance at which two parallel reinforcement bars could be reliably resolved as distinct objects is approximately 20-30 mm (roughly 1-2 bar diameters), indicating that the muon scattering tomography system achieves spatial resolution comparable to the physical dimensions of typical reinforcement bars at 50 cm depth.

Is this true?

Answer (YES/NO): NO